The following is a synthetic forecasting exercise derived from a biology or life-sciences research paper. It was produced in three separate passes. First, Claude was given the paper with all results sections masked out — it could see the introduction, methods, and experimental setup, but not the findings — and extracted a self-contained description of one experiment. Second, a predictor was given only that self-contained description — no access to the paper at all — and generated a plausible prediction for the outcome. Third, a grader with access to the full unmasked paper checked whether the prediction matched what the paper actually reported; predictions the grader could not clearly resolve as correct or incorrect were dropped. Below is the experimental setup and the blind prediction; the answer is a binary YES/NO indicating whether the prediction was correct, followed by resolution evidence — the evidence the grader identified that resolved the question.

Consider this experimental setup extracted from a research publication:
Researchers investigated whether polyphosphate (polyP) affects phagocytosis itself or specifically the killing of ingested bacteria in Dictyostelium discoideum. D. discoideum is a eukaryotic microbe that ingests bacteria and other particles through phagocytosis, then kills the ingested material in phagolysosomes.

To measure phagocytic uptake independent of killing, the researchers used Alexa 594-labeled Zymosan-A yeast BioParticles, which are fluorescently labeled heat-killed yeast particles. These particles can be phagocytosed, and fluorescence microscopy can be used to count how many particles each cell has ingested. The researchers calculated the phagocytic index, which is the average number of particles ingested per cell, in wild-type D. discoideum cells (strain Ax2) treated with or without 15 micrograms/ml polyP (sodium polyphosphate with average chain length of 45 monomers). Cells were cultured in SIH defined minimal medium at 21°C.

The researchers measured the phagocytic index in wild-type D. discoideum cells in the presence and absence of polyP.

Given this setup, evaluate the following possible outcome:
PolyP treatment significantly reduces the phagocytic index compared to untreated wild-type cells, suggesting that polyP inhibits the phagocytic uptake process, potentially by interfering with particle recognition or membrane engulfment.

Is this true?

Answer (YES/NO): NO